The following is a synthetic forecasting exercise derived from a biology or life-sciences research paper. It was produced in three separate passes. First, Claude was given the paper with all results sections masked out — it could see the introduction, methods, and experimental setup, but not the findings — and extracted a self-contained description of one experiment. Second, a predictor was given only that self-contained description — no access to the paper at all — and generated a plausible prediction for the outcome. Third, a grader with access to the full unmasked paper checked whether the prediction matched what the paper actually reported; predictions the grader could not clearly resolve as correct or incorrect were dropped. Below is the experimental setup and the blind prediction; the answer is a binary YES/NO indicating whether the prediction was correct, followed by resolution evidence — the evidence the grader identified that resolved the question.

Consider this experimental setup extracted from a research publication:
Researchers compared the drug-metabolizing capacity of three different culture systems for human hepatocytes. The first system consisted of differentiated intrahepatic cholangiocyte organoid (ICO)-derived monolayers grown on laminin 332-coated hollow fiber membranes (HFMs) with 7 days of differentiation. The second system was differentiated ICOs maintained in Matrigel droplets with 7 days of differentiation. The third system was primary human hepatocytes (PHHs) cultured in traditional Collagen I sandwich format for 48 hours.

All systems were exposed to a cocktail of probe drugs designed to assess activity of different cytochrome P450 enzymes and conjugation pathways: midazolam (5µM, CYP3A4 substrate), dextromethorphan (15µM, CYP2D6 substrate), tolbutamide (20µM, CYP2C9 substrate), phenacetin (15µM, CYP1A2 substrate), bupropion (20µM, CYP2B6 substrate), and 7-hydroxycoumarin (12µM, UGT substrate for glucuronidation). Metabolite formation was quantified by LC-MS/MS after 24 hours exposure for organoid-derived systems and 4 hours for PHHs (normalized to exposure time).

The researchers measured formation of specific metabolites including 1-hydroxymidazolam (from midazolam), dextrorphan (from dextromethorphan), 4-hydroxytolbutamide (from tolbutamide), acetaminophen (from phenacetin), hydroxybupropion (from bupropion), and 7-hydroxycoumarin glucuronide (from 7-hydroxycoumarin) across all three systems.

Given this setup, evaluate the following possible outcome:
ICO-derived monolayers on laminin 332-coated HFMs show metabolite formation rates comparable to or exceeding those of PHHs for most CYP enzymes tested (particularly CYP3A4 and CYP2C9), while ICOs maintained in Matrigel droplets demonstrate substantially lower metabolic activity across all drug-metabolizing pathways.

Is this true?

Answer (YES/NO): NO